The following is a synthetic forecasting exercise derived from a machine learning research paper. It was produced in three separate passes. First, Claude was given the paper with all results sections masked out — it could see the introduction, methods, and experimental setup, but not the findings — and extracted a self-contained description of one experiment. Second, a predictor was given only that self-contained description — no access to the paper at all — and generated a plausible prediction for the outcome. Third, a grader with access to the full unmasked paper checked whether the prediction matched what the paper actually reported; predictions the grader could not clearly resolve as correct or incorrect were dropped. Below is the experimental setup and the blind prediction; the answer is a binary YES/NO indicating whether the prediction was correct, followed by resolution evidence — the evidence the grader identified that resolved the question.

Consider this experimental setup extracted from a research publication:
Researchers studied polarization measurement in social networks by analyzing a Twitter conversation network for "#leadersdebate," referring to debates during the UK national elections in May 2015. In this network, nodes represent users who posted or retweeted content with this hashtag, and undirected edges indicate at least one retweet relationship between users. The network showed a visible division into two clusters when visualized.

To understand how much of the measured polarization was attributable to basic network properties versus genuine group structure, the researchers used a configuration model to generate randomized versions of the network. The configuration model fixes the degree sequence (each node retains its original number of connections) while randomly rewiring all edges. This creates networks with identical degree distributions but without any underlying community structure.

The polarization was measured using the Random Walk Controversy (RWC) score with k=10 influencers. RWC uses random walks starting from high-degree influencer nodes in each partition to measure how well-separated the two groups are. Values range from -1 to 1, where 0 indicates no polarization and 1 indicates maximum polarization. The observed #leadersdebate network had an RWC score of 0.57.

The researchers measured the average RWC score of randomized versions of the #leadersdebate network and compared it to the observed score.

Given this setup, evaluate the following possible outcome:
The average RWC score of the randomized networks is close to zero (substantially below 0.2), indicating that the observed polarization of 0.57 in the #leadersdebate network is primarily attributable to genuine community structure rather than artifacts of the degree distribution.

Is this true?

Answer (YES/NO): NO